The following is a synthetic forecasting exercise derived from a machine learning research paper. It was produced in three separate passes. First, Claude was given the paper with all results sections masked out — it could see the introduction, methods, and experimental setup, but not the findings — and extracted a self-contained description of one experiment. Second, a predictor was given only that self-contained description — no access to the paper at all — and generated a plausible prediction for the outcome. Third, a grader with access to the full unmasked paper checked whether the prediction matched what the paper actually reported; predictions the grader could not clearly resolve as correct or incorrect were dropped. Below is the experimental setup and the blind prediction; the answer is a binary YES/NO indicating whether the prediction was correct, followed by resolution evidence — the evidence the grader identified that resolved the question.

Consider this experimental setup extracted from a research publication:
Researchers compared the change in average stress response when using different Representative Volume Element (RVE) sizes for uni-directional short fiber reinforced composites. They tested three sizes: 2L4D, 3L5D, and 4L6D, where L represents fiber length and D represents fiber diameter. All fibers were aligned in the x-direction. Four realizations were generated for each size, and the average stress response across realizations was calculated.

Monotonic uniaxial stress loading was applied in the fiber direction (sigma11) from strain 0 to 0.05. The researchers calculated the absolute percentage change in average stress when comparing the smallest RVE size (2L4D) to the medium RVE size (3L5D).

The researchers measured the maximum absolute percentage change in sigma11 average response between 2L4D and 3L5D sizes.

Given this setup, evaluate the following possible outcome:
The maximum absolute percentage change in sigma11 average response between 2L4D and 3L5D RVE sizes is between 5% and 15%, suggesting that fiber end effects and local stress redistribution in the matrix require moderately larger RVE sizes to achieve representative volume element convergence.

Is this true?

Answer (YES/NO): NO